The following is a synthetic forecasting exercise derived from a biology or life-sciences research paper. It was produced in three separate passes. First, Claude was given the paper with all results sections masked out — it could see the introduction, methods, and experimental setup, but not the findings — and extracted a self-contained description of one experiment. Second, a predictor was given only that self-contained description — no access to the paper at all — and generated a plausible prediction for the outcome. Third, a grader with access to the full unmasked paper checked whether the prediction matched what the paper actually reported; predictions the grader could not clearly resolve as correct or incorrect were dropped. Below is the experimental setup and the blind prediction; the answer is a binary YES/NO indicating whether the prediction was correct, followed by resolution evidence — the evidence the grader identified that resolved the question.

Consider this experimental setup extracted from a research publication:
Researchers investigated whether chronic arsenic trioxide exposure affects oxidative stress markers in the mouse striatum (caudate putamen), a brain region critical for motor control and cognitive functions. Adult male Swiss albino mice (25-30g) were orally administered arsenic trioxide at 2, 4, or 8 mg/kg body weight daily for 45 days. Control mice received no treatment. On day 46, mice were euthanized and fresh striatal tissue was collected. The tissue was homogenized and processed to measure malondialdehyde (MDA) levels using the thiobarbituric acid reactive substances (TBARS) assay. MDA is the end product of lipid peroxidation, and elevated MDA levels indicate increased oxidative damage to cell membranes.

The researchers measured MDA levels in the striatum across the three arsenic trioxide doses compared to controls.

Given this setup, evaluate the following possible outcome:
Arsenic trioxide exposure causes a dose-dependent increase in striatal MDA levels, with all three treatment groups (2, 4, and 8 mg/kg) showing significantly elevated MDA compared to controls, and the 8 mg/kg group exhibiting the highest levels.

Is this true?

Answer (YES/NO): NO